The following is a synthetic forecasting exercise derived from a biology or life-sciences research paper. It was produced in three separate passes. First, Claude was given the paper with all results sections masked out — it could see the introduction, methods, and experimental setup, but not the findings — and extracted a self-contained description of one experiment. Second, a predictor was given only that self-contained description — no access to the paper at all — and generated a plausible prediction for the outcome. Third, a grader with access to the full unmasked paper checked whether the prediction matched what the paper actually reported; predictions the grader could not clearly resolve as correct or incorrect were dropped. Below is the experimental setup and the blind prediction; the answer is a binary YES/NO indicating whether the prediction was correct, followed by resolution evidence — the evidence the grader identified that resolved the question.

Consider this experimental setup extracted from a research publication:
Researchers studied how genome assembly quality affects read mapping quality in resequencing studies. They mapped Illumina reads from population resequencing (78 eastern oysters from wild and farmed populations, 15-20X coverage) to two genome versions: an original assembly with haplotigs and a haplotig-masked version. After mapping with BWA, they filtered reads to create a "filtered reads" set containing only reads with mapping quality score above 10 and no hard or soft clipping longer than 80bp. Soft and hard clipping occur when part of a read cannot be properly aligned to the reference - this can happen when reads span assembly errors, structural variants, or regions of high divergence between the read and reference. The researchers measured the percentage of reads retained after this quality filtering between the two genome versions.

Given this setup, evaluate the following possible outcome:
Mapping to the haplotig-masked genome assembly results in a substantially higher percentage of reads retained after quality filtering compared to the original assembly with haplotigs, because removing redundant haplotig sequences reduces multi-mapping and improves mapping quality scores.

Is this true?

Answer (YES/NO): NO